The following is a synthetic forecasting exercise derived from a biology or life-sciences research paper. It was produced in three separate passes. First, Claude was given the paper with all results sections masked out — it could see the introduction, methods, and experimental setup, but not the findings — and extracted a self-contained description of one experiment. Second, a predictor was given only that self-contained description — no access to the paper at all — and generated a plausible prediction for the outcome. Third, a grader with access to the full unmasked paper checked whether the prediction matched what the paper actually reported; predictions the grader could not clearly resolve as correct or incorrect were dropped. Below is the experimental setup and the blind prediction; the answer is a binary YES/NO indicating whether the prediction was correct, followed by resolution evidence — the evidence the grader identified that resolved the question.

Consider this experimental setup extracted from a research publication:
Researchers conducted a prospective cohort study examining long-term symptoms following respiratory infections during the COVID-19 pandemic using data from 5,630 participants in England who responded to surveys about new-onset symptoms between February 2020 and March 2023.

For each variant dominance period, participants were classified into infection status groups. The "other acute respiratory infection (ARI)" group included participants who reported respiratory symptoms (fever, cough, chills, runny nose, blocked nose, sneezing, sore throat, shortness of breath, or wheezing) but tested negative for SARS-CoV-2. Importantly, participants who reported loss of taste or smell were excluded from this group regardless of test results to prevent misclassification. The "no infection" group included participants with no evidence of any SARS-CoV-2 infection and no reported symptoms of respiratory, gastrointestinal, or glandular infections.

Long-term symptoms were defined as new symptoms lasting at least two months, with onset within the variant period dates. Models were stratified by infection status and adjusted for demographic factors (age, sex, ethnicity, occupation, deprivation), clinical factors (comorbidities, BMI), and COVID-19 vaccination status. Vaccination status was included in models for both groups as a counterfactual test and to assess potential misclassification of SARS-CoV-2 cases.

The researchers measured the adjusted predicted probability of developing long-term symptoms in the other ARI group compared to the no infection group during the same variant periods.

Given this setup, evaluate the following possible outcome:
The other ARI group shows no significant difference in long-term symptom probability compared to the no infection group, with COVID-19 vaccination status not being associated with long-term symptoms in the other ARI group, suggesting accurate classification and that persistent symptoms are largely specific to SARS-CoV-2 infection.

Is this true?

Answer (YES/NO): NO